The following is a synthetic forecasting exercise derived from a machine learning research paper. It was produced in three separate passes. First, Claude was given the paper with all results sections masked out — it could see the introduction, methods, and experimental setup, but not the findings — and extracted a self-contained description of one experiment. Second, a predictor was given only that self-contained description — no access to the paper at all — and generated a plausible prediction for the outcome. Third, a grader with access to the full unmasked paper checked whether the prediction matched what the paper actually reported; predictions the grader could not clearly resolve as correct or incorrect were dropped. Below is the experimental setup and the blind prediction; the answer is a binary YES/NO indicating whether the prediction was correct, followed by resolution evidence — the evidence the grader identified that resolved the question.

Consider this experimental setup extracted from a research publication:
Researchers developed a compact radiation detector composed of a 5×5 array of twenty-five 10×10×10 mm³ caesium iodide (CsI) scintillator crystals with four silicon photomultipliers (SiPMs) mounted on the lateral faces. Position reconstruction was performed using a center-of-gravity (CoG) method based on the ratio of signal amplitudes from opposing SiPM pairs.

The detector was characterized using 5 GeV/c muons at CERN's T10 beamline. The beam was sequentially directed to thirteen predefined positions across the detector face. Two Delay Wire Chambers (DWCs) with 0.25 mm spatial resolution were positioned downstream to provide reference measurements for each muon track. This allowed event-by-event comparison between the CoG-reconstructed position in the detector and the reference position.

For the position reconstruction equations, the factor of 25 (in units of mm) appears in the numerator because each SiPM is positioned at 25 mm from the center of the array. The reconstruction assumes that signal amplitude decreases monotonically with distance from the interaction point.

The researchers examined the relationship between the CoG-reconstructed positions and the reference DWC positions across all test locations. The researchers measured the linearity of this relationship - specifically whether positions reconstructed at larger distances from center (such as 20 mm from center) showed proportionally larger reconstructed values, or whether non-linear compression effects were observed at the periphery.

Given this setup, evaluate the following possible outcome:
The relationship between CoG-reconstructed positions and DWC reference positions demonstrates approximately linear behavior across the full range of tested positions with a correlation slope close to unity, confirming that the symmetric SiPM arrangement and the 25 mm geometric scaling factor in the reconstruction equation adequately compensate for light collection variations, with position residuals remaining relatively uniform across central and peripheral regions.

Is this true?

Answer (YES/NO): NO